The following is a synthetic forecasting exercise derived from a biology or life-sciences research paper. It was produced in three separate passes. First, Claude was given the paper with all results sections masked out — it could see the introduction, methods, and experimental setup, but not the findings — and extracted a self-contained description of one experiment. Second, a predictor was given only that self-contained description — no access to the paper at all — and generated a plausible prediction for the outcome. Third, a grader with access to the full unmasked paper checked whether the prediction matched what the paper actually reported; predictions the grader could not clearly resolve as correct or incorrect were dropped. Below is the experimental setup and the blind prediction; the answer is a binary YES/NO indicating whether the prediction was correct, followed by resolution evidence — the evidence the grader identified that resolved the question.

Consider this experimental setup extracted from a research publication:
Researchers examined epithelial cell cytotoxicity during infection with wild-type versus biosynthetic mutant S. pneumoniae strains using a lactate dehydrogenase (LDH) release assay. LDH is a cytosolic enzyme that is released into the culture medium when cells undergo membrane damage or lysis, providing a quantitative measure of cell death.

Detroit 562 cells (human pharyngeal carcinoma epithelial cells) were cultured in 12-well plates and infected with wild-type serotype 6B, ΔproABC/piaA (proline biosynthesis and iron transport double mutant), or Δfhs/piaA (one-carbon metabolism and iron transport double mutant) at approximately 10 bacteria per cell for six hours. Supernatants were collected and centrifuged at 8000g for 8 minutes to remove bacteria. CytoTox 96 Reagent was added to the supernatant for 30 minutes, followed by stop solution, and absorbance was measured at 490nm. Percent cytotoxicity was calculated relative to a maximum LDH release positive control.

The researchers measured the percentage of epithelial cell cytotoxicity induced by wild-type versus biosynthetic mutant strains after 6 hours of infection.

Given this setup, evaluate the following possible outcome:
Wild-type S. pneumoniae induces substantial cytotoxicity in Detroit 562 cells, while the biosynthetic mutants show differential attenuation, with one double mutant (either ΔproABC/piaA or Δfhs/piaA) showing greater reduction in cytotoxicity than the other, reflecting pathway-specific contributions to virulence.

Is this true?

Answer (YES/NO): NO